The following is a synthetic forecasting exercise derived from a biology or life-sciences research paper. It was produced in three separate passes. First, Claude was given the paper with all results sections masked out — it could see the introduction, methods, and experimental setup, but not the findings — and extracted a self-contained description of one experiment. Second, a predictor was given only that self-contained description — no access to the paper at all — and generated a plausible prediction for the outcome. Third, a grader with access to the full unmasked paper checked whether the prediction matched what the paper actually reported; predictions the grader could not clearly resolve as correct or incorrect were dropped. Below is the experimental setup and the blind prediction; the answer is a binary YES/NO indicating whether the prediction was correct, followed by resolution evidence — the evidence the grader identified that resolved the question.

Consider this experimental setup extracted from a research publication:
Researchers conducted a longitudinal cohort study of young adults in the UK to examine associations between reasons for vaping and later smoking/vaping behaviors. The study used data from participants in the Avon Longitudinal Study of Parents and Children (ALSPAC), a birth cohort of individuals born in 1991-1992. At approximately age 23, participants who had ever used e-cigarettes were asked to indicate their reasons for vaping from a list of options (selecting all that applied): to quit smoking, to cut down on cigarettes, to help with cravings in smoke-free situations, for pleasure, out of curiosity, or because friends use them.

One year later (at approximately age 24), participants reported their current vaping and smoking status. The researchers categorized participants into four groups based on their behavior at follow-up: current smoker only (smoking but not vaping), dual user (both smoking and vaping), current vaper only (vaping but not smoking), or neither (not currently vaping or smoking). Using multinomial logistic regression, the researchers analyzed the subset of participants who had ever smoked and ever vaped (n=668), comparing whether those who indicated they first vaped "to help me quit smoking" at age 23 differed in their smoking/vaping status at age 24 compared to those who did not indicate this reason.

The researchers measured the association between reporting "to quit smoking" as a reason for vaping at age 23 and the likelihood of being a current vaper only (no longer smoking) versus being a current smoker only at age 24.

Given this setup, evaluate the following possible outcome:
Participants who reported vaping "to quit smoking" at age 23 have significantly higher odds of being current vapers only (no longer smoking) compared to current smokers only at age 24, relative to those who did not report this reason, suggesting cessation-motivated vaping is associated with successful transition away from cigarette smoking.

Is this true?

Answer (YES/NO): YES